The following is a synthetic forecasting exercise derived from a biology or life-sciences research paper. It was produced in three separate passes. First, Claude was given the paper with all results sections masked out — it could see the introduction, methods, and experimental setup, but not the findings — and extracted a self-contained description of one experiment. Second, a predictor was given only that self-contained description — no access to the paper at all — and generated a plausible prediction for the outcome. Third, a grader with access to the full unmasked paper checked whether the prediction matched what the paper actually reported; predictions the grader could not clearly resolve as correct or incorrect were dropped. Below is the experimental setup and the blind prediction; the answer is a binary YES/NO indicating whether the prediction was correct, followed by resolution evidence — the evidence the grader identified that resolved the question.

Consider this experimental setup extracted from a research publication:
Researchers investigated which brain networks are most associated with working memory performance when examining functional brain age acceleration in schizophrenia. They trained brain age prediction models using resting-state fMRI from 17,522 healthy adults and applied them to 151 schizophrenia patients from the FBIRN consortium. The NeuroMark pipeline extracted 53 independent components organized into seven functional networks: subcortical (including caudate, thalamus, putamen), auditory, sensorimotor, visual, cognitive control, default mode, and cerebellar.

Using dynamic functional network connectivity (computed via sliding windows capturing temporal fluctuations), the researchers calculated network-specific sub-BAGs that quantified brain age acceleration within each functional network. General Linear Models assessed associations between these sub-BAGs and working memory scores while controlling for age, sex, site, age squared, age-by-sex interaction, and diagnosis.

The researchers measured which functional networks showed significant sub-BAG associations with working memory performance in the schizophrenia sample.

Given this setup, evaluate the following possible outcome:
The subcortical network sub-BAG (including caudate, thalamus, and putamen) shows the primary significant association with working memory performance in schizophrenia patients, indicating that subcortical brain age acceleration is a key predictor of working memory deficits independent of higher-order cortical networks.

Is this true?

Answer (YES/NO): NO